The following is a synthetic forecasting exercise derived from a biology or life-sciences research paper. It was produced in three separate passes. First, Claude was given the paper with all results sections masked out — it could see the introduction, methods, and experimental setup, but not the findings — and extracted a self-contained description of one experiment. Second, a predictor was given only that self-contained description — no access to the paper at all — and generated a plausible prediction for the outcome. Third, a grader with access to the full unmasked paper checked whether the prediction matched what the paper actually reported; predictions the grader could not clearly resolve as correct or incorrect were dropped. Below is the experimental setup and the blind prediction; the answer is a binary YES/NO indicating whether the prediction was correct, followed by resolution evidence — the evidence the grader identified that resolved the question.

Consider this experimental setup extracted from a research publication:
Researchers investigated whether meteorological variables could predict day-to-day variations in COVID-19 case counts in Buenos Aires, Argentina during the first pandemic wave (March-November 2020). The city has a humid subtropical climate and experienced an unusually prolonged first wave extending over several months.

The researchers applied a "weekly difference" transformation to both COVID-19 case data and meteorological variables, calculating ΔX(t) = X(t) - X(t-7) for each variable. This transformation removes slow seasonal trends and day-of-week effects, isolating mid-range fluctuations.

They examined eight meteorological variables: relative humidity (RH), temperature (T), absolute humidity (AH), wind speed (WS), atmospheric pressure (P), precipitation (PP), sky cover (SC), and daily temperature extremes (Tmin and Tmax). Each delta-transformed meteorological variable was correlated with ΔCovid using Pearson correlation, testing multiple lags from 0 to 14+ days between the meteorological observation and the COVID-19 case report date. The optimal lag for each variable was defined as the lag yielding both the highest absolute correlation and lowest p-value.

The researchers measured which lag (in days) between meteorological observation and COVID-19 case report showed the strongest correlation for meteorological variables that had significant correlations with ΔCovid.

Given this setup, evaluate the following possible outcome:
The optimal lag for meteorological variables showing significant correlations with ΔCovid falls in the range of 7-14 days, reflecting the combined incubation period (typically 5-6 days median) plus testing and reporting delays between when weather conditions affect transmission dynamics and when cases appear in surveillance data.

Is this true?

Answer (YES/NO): YES